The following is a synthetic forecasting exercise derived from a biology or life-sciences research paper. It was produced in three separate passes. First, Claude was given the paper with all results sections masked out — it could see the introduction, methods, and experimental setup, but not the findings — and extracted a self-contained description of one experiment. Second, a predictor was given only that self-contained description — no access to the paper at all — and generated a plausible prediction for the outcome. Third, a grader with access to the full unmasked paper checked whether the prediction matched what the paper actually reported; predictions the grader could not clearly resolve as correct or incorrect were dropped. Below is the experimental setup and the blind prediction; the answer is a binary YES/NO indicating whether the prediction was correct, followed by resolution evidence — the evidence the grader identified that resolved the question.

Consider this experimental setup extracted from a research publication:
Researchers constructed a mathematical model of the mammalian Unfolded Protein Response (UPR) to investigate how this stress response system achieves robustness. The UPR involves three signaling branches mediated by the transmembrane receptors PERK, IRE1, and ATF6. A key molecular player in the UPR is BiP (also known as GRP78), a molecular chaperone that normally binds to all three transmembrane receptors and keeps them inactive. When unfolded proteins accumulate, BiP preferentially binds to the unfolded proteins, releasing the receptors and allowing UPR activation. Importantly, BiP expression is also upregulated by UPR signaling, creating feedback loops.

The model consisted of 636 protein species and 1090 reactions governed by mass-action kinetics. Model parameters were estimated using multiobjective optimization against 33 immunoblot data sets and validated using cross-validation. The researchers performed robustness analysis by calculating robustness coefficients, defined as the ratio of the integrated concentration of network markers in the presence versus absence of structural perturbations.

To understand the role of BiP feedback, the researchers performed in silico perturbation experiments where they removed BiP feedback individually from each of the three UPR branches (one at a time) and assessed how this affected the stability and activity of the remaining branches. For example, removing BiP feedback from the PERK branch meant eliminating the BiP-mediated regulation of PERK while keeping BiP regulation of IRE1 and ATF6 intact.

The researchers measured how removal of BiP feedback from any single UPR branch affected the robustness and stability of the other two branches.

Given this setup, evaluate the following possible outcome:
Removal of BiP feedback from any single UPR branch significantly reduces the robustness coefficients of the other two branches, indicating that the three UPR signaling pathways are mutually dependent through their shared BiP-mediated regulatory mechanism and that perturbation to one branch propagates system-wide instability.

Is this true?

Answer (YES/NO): NO